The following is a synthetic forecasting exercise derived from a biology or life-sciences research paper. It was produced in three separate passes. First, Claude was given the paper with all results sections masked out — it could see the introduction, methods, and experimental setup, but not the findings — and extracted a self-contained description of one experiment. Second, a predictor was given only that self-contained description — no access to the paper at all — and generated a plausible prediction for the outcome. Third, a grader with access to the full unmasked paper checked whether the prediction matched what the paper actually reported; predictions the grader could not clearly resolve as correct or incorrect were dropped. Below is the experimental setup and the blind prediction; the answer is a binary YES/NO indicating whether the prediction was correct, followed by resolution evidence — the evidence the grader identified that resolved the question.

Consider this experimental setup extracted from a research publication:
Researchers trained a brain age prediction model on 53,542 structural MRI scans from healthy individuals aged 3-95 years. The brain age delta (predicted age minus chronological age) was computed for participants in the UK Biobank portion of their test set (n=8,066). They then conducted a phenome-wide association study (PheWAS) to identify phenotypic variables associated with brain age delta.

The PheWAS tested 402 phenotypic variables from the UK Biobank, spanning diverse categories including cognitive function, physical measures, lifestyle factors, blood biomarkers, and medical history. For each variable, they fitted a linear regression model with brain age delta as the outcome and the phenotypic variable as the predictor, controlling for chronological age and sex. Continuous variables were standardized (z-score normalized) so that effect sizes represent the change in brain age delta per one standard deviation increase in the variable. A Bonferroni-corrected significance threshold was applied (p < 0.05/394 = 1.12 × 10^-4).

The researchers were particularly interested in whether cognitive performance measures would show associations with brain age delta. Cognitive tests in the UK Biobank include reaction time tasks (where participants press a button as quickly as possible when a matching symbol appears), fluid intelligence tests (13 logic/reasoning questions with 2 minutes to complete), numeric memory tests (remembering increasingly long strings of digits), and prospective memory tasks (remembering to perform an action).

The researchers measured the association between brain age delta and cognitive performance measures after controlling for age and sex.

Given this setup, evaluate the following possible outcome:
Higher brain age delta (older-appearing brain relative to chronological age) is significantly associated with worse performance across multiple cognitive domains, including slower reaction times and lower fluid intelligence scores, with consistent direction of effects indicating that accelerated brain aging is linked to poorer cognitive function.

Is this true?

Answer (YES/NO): NO